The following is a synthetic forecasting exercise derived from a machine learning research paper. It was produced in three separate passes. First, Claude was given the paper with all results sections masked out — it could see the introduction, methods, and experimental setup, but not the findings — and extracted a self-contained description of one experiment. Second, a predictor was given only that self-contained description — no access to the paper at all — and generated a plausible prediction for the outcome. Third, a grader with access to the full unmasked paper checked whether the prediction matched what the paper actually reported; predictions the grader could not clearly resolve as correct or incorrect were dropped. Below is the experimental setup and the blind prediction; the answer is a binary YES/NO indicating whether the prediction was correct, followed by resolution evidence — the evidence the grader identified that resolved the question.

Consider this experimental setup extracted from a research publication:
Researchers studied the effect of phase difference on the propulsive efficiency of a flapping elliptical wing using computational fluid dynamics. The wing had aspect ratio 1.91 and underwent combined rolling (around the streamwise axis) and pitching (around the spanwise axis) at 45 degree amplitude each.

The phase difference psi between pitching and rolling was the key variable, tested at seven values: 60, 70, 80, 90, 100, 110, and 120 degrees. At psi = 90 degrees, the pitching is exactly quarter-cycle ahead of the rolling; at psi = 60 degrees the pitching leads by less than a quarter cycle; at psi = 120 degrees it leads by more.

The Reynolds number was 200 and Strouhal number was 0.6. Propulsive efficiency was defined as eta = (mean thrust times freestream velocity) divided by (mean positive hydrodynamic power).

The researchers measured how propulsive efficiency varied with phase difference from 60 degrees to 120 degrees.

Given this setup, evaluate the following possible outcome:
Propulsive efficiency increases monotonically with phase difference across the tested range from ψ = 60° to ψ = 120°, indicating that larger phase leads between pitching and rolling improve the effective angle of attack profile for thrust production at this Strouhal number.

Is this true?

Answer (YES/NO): NO